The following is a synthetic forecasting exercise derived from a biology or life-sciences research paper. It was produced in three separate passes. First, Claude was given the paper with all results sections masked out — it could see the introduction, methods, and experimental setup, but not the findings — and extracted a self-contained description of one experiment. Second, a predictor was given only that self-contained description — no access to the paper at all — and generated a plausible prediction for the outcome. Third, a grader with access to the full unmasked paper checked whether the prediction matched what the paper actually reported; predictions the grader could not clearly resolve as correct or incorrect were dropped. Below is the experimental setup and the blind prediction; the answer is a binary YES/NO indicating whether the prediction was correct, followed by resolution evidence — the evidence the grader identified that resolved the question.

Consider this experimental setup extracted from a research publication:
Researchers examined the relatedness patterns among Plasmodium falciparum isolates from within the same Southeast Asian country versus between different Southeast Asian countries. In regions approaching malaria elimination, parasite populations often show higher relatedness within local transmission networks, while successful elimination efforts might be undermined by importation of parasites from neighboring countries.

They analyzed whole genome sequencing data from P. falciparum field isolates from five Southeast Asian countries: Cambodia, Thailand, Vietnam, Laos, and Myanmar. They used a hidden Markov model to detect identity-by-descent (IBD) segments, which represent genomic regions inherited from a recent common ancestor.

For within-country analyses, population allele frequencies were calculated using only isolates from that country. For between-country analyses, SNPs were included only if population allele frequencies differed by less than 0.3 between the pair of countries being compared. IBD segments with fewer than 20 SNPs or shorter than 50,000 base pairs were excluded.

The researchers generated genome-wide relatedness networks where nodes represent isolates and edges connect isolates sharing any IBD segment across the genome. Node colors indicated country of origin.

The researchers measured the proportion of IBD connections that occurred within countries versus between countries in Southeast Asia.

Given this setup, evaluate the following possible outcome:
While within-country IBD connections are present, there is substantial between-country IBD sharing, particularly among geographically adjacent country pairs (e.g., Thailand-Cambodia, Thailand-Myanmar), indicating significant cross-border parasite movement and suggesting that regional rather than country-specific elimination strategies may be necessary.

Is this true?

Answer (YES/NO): NO